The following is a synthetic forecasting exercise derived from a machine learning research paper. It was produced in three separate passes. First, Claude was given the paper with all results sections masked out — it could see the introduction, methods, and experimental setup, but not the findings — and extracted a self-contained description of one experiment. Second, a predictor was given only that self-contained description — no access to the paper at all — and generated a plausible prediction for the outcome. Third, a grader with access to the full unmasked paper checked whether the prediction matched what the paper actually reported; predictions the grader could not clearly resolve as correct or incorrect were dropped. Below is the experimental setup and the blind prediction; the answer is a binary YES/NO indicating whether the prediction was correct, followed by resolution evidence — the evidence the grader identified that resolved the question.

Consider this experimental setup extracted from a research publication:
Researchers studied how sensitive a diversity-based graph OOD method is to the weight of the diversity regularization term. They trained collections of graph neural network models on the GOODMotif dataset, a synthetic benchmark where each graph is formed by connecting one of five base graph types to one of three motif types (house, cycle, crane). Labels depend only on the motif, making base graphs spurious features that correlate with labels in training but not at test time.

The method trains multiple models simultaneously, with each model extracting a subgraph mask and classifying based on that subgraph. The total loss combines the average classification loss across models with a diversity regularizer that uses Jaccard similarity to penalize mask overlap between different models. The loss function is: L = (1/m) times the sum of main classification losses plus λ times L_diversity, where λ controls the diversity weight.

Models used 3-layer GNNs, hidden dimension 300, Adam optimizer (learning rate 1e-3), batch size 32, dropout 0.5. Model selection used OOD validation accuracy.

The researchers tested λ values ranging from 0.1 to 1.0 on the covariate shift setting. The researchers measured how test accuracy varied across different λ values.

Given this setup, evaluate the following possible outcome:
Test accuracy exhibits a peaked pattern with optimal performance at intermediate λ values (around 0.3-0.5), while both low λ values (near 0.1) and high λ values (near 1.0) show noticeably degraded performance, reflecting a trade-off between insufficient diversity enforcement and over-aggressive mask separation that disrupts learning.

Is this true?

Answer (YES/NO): NO